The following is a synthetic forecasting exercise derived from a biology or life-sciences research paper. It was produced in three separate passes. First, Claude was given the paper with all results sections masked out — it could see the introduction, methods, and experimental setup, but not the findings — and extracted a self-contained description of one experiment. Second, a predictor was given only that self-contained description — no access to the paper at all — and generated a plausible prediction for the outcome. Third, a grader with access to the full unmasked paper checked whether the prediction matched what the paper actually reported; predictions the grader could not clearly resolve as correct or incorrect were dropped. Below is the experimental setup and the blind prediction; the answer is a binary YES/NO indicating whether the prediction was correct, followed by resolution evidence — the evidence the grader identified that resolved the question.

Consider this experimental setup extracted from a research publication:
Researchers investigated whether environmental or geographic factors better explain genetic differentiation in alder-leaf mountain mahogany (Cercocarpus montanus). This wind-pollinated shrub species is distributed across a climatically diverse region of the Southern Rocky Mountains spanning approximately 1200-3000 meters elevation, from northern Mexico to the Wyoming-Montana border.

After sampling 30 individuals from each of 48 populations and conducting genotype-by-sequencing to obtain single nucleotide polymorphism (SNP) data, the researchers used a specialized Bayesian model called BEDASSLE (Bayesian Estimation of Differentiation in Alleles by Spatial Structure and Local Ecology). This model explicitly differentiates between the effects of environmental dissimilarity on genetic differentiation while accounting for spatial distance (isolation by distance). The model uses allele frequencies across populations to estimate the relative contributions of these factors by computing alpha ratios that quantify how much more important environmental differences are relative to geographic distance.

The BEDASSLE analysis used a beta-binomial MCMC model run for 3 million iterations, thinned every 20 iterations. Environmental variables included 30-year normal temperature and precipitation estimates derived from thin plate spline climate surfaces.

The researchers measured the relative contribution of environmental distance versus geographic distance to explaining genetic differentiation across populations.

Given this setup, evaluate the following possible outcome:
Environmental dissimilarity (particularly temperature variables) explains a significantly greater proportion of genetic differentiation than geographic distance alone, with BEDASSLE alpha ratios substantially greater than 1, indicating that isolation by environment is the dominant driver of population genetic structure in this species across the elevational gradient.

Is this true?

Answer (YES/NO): NO